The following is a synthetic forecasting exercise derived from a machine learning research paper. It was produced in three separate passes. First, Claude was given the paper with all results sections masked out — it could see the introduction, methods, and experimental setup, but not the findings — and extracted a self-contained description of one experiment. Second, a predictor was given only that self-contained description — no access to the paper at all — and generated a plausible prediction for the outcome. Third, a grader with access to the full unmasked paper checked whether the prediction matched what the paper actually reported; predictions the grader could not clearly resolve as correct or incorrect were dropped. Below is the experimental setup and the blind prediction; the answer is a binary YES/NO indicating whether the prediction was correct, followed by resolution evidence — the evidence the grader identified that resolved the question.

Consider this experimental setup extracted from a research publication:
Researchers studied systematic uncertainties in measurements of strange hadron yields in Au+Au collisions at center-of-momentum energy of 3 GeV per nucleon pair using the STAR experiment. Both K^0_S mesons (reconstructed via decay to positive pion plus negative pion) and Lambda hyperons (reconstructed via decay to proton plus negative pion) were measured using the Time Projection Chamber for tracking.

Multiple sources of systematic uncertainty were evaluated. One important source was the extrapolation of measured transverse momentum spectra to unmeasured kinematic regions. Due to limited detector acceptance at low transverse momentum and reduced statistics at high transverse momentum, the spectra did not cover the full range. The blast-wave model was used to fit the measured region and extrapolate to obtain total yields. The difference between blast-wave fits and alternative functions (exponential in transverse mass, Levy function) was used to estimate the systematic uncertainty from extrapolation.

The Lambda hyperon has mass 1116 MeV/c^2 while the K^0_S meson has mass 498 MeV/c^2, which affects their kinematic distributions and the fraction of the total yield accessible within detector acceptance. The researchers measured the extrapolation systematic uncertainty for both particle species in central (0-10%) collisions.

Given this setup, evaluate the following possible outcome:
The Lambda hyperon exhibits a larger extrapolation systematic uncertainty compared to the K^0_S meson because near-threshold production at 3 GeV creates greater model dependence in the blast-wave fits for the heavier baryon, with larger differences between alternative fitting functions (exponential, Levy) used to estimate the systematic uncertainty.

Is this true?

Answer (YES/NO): YES